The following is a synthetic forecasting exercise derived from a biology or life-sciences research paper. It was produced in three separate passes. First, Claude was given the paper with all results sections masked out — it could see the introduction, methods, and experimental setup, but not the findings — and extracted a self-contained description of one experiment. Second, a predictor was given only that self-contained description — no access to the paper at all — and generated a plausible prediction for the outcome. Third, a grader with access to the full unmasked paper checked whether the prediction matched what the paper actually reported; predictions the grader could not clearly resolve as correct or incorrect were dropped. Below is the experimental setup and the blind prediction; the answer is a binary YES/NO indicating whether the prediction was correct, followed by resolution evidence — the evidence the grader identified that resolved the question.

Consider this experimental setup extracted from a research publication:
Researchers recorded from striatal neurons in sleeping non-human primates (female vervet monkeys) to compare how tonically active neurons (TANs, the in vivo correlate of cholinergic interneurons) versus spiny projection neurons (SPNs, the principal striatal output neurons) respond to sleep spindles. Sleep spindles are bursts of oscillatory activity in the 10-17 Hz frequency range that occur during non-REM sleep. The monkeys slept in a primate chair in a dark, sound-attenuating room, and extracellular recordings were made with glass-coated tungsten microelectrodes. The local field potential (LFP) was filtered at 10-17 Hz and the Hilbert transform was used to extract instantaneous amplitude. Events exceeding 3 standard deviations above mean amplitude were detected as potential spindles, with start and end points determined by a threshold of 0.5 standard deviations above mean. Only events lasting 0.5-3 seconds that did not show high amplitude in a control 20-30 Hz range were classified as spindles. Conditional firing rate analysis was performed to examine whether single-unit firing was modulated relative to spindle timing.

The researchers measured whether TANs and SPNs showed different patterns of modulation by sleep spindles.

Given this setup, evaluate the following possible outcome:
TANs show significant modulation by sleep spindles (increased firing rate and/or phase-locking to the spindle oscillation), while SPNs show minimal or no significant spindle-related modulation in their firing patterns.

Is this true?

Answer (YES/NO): NO